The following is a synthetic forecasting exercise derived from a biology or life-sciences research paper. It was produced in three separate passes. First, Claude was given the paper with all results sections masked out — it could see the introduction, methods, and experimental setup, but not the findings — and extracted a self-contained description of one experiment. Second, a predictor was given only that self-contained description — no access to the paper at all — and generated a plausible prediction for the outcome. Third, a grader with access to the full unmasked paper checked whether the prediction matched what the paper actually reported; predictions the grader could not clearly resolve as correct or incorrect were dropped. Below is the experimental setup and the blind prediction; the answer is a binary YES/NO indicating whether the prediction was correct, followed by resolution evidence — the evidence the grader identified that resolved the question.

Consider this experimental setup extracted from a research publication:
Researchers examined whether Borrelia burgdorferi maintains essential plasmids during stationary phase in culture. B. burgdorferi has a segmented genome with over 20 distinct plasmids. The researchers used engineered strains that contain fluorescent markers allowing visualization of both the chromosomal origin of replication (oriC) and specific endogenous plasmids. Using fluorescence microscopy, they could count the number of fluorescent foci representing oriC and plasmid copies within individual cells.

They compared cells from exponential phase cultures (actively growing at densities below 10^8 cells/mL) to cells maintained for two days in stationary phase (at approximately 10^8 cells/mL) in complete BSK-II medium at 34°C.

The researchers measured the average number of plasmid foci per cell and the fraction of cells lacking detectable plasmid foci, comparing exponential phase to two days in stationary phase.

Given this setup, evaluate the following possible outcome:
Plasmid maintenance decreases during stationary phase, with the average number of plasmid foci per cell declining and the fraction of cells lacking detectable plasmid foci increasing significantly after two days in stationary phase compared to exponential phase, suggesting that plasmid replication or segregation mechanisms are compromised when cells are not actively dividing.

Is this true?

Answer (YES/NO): YES